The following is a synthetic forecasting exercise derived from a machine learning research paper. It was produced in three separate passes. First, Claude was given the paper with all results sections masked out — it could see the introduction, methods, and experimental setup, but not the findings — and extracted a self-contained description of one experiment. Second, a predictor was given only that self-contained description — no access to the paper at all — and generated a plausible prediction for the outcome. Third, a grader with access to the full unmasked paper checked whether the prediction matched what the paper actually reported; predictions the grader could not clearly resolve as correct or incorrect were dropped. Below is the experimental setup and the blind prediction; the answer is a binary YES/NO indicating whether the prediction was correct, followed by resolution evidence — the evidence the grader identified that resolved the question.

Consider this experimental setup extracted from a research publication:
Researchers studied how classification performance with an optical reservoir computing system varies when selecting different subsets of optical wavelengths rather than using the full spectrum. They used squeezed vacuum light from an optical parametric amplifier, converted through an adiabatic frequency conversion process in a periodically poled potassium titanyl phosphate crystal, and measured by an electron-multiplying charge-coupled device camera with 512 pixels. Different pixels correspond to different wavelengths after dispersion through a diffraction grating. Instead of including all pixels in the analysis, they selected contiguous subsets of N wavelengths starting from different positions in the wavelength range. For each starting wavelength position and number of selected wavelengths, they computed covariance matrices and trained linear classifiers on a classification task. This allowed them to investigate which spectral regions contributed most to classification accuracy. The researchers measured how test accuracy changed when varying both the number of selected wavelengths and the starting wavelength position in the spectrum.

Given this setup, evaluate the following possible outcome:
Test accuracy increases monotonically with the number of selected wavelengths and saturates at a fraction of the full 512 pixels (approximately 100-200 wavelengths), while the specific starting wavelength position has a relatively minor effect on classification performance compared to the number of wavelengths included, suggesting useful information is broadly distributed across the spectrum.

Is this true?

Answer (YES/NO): NO